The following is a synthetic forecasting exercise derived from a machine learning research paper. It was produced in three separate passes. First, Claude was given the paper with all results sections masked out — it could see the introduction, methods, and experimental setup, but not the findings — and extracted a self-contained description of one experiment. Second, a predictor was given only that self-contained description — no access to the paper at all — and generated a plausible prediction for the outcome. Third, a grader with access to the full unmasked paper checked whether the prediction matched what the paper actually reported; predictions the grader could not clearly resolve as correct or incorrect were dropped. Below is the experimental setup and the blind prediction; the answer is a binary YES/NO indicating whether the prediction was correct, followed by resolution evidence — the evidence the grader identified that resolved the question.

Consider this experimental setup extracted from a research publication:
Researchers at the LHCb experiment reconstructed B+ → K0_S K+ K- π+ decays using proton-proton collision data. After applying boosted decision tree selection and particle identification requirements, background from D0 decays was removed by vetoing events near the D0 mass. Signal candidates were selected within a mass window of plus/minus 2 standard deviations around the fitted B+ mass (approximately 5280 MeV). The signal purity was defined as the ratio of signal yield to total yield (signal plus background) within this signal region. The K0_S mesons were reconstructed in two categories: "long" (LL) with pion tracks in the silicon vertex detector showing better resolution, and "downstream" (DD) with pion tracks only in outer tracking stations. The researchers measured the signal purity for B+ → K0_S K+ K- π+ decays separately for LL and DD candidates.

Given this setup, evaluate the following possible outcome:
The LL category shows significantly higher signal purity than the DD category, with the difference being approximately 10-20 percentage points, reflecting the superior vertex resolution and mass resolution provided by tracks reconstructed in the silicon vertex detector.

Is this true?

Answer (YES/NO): YES